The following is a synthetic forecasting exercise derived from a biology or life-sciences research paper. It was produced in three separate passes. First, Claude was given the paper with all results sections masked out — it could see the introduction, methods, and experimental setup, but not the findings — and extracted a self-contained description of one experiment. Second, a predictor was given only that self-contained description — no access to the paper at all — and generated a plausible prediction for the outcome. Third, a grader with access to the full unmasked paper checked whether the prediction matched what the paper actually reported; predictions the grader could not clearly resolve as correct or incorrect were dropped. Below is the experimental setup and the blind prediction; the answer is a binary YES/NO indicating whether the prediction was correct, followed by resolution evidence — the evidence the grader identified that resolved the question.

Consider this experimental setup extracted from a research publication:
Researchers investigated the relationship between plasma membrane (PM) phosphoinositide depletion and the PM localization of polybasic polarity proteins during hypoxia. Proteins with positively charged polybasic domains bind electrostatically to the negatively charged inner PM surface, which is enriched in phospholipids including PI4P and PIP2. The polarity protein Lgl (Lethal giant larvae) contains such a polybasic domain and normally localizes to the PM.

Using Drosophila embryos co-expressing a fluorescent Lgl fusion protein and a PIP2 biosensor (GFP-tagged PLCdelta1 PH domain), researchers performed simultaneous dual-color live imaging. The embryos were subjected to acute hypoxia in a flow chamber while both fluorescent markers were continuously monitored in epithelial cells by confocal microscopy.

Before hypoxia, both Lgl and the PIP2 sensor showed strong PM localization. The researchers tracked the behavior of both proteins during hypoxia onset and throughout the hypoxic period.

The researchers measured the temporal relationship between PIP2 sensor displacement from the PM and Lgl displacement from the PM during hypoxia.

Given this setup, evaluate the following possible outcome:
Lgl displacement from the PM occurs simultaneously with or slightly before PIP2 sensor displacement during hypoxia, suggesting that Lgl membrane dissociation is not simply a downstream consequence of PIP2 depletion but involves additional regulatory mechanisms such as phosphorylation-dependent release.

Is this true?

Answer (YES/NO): YES